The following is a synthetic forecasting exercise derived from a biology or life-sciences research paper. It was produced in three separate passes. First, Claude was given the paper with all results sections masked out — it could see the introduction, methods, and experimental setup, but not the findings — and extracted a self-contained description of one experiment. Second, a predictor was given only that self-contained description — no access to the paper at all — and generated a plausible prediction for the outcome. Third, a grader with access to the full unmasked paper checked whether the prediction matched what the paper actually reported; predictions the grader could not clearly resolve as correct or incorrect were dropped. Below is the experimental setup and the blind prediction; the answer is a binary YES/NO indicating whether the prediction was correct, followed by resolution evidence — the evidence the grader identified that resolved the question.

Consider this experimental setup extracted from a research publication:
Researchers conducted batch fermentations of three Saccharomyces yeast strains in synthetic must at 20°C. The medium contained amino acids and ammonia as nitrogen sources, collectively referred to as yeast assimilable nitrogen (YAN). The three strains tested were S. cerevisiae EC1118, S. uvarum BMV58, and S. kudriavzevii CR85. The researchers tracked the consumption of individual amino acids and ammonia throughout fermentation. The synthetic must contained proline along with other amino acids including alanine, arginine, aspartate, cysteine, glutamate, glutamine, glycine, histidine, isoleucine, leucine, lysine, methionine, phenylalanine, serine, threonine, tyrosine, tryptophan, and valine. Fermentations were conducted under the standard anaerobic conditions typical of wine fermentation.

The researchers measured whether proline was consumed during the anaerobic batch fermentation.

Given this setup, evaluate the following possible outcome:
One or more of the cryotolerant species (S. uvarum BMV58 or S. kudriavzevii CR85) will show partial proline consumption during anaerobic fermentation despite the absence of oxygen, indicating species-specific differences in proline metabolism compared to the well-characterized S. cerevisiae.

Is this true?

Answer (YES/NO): NO